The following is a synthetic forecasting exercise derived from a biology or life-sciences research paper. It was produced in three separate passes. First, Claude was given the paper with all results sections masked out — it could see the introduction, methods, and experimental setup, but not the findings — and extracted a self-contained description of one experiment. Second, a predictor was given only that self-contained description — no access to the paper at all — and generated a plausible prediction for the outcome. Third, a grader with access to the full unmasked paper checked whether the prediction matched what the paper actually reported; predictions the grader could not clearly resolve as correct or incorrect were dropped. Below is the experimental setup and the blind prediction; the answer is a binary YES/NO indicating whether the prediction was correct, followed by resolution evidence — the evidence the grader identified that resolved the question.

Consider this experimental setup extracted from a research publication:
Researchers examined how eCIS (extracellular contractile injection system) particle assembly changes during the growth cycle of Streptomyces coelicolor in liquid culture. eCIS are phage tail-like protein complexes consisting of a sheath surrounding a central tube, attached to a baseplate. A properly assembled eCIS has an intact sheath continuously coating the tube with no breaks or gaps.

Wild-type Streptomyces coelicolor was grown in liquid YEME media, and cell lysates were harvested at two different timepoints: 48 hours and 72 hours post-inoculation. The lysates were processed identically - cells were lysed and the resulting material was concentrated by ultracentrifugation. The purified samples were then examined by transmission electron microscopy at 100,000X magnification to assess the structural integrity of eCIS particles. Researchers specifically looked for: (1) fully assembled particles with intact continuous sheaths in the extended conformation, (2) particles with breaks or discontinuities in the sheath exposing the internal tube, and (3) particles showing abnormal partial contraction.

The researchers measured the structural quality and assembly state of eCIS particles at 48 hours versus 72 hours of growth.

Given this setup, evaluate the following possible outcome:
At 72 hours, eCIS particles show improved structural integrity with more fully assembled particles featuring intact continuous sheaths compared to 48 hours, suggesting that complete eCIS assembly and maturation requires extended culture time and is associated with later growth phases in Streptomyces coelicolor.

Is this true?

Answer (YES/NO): YES